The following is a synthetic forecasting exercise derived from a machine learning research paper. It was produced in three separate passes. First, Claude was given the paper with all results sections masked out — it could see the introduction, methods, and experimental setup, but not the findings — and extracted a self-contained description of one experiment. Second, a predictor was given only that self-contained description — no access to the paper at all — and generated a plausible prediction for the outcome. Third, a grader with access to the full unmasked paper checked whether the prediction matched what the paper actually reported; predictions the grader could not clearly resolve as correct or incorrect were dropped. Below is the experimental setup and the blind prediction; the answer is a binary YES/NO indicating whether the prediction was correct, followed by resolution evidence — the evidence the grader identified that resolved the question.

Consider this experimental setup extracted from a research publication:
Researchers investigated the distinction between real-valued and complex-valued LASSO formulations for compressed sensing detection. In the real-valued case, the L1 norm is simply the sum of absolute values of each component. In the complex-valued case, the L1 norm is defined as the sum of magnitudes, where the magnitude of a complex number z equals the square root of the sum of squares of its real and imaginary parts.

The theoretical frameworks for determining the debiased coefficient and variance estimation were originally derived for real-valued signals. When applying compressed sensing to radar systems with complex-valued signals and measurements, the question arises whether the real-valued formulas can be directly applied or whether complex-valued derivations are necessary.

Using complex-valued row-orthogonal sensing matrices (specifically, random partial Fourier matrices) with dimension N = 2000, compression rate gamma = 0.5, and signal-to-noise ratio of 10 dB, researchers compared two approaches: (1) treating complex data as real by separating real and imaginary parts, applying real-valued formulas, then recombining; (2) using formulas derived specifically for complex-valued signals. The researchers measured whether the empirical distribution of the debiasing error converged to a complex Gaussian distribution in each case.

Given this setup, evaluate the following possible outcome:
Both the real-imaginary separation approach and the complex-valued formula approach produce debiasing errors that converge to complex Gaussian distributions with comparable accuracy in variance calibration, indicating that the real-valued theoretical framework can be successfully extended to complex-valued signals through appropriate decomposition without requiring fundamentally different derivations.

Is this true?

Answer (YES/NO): NO